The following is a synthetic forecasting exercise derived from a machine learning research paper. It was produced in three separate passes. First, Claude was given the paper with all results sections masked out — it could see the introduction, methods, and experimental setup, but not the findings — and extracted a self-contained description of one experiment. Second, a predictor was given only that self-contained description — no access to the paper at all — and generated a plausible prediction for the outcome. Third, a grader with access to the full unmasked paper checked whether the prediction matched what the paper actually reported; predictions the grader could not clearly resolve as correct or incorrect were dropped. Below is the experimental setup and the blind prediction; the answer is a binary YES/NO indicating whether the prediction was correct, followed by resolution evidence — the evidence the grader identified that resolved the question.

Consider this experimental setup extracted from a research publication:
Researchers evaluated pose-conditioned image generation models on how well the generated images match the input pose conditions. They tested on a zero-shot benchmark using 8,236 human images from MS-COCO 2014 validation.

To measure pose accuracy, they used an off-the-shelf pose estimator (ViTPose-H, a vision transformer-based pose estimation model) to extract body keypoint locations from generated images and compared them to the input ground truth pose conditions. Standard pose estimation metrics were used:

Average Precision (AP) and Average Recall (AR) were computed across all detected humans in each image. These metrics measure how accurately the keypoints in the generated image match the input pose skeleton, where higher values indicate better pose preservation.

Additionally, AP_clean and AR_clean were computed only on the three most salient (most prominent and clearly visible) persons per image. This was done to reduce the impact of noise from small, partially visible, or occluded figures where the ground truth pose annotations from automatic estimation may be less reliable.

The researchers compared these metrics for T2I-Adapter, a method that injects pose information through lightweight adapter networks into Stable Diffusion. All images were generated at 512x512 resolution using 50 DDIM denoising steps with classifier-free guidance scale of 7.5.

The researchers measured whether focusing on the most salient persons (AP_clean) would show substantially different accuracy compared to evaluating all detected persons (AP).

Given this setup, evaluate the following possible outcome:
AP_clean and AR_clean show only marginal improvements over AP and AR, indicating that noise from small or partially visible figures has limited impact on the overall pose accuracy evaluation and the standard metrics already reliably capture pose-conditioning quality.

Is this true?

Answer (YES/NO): NO